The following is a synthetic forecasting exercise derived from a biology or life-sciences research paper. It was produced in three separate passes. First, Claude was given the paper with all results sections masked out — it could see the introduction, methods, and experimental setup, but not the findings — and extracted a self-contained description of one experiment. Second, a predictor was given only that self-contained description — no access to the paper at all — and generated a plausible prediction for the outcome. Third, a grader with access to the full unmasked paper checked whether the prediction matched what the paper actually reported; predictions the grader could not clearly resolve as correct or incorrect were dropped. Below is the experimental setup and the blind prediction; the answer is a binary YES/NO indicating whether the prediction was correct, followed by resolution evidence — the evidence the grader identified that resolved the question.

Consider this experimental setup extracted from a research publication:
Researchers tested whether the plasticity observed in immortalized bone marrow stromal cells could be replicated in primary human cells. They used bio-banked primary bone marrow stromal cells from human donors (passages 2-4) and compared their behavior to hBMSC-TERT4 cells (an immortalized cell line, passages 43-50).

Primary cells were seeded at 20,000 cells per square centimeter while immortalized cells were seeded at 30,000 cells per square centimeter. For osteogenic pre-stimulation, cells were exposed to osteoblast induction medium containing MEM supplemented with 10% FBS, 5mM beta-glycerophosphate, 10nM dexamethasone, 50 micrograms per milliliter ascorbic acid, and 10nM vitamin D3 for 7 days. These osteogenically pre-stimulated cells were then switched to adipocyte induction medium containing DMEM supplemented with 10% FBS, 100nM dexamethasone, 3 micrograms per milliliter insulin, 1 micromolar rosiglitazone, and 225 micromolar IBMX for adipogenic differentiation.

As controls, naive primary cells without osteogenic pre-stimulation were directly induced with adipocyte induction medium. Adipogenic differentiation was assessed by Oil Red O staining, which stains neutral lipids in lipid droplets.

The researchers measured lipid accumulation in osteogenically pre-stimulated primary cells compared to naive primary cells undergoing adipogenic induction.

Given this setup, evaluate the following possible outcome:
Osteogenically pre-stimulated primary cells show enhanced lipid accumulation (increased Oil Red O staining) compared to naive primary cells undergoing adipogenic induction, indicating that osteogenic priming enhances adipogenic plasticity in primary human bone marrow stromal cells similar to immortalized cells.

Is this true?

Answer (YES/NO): YES